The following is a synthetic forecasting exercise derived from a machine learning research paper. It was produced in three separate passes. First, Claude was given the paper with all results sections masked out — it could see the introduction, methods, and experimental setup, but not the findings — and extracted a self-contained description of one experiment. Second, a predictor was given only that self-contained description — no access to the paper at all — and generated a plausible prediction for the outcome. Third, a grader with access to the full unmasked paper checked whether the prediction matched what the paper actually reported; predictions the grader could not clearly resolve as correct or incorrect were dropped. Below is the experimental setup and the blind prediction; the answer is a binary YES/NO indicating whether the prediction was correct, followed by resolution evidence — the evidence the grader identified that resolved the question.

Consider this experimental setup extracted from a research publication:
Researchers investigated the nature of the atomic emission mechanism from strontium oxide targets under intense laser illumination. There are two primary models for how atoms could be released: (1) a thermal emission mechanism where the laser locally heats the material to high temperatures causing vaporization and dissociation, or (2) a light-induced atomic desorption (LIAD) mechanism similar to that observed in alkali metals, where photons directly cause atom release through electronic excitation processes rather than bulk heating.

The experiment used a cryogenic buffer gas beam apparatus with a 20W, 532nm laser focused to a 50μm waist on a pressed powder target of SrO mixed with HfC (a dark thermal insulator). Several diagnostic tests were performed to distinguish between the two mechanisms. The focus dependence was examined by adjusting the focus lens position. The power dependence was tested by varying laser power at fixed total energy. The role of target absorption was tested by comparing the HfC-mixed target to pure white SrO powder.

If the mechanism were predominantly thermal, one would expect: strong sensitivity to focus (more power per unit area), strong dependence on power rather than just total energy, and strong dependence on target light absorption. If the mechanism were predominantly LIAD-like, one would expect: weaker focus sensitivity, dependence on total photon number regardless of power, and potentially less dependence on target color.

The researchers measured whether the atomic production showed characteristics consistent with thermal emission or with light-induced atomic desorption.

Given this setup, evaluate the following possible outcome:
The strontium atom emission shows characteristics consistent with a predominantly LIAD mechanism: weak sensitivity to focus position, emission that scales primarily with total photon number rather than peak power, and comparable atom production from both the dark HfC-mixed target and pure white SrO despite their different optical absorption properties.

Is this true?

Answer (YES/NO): NO